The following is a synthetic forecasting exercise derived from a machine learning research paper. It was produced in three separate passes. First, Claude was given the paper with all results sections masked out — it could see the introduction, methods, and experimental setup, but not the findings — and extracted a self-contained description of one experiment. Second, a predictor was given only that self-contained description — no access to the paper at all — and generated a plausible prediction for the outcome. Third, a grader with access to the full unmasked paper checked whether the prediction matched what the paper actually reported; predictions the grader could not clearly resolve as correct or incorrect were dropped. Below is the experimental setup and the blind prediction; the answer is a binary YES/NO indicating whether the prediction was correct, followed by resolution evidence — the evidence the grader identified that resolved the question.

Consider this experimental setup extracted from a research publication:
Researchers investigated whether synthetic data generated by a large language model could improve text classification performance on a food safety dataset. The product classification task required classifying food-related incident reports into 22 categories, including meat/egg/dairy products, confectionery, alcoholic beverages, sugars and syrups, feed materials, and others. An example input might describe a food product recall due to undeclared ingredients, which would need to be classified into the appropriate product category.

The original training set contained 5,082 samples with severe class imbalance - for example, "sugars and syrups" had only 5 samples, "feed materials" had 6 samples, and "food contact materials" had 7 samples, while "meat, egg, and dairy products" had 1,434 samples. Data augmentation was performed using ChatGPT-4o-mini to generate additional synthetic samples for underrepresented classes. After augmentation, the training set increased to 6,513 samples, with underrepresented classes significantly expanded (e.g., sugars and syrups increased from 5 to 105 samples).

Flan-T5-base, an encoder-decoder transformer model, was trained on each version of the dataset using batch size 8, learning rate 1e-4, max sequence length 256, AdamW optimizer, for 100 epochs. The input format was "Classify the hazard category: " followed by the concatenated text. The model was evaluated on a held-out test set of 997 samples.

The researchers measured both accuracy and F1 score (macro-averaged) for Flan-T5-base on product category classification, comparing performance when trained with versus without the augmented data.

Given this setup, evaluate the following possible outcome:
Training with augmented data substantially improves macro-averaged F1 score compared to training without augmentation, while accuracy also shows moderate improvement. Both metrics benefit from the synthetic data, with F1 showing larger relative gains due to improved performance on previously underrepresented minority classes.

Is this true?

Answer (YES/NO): NO